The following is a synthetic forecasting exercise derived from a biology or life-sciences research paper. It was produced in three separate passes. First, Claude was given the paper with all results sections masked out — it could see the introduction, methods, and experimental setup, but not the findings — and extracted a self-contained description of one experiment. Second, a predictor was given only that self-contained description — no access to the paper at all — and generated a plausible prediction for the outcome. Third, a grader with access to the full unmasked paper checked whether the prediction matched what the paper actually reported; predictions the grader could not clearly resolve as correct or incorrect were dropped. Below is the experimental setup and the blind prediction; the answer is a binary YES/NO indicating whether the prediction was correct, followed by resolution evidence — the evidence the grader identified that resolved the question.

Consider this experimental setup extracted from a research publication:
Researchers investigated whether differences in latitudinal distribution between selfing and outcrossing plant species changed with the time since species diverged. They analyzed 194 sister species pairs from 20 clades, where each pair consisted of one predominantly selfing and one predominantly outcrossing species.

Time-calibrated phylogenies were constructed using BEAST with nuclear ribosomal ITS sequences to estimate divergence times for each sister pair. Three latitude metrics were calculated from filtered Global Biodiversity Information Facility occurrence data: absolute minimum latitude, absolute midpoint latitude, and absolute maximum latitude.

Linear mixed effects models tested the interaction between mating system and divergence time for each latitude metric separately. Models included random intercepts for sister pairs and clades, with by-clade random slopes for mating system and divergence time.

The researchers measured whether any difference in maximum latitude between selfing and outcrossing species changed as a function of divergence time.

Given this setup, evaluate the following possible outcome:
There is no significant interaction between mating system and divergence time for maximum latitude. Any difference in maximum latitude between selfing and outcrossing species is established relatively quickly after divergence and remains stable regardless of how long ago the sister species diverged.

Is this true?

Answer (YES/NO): YES